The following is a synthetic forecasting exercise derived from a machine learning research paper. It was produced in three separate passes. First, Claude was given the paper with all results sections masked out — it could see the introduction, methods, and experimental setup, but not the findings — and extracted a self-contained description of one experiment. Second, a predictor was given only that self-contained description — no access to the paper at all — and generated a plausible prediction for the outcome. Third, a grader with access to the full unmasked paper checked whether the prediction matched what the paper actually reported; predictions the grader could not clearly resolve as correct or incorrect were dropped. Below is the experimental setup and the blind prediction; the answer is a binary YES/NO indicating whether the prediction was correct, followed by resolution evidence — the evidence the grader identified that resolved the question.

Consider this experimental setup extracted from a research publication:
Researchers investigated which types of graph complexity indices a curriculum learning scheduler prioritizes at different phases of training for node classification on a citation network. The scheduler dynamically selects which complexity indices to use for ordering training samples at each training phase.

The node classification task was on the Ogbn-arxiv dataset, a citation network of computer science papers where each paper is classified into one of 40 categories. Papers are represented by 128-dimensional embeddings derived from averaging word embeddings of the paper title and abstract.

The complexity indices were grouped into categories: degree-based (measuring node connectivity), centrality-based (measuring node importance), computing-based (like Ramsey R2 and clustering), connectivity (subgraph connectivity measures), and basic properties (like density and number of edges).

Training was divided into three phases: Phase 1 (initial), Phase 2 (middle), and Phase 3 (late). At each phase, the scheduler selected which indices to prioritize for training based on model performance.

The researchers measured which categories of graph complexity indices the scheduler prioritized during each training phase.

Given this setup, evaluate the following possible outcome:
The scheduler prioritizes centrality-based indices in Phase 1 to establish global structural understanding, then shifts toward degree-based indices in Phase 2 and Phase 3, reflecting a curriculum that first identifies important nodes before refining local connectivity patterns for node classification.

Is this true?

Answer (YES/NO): NO